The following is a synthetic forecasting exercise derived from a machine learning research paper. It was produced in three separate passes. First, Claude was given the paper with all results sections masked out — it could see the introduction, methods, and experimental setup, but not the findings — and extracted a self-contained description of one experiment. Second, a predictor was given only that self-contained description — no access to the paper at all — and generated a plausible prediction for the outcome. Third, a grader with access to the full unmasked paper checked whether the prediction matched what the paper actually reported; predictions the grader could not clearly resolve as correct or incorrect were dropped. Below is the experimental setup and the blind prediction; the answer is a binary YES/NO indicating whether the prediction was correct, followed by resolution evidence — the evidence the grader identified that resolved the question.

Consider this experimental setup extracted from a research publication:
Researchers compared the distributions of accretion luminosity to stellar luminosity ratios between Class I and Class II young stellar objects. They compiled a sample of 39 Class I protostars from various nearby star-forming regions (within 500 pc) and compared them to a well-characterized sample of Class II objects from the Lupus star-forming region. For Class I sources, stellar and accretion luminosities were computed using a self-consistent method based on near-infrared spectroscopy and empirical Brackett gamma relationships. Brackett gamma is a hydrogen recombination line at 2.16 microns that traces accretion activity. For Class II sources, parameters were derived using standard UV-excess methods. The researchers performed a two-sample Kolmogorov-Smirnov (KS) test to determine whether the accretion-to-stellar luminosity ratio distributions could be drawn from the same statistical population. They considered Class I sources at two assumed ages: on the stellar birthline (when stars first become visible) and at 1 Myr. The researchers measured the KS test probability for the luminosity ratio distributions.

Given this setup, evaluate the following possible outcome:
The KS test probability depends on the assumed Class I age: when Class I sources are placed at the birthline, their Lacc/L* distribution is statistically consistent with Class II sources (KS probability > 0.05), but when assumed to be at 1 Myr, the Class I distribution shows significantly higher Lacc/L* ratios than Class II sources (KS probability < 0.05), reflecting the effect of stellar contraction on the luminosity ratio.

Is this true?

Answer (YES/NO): NO